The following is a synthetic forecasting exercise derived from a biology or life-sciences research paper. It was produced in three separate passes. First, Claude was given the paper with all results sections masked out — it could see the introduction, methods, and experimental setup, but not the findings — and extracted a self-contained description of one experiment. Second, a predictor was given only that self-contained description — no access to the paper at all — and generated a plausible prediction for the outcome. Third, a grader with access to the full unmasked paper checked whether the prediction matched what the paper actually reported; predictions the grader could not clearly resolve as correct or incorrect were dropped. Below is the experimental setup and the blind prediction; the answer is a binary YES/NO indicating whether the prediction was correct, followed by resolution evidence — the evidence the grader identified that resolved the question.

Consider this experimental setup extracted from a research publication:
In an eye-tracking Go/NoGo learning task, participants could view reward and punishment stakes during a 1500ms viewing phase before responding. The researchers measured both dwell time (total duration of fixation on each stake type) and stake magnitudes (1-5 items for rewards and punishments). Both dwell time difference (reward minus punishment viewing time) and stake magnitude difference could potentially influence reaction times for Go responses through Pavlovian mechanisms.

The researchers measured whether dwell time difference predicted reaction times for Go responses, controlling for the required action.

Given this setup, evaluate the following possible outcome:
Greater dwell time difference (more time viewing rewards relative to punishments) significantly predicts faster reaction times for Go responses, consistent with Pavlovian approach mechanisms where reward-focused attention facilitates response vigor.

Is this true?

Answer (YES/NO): NO